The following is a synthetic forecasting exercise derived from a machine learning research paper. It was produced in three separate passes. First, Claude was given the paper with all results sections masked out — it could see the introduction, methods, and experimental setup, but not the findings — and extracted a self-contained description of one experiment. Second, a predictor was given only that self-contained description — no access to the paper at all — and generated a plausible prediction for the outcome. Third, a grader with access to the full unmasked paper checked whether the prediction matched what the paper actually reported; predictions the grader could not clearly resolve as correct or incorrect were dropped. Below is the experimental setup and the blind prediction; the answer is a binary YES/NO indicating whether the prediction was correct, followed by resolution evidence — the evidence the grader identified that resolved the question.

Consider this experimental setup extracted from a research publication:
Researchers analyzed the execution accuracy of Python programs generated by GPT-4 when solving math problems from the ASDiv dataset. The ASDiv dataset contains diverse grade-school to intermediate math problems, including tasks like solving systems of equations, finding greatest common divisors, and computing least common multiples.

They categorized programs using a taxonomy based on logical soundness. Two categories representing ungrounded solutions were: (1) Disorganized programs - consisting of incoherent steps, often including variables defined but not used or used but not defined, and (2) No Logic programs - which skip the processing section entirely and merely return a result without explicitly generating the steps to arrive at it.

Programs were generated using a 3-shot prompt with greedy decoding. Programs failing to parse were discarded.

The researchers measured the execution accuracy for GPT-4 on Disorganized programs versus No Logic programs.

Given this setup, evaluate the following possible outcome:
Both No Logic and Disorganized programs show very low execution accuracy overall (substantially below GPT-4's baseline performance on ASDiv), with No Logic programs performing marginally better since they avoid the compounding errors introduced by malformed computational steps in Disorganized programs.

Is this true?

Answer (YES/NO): NO